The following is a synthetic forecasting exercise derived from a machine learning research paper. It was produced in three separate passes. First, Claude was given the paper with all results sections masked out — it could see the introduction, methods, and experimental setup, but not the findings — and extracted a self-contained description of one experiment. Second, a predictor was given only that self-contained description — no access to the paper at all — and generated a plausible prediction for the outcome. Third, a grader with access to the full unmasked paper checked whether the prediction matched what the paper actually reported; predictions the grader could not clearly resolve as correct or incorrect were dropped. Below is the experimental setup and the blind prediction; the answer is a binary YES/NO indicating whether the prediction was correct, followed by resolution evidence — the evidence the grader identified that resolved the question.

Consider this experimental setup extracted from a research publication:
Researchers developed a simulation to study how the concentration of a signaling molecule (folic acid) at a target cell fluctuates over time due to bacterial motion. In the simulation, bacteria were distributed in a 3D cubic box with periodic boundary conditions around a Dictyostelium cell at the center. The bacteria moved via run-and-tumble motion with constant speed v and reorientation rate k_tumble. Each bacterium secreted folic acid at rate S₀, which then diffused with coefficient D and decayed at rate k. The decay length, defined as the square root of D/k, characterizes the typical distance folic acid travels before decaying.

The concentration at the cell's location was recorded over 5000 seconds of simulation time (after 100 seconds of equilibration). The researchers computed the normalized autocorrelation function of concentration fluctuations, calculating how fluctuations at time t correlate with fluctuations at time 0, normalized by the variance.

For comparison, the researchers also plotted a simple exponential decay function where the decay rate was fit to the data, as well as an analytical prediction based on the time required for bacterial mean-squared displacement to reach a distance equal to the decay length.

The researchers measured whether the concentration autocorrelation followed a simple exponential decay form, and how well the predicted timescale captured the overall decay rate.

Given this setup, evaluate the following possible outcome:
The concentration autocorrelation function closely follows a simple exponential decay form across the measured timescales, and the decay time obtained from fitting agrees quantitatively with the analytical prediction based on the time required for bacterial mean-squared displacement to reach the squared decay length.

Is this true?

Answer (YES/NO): NO